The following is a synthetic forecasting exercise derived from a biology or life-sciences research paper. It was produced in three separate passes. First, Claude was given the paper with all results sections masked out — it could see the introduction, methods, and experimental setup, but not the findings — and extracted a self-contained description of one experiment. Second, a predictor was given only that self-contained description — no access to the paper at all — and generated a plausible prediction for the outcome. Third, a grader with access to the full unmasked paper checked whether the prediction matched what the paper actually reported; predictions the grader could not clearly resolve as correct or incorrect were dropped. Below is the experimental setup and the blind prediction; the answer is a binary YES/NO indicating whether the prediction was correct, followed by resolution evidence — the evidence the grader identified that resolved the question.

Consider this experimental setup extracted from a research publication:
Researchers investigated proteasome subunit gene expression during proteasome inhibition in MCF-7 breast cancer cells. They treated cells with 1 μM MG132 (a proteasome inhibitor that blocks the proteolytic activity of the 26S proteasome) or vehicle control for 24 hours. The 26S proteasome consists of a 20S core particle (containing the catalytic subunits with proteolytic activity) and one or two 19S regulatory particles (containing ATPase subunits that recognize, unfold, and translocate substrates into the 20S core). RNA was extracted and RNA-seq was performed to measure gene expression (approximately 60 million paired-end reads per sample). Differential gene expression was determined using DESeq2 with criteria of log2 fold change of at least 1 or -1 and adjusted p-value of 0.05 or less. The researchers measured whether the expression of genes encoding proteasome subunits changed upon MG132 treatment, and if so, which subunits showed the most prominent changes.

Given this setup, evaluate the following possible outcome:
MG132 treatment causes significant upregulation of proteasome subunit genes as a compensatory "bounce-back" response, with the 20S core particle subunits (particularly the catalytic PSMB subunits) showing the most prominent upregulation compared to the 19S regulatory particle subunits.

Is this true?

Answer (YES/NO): NO